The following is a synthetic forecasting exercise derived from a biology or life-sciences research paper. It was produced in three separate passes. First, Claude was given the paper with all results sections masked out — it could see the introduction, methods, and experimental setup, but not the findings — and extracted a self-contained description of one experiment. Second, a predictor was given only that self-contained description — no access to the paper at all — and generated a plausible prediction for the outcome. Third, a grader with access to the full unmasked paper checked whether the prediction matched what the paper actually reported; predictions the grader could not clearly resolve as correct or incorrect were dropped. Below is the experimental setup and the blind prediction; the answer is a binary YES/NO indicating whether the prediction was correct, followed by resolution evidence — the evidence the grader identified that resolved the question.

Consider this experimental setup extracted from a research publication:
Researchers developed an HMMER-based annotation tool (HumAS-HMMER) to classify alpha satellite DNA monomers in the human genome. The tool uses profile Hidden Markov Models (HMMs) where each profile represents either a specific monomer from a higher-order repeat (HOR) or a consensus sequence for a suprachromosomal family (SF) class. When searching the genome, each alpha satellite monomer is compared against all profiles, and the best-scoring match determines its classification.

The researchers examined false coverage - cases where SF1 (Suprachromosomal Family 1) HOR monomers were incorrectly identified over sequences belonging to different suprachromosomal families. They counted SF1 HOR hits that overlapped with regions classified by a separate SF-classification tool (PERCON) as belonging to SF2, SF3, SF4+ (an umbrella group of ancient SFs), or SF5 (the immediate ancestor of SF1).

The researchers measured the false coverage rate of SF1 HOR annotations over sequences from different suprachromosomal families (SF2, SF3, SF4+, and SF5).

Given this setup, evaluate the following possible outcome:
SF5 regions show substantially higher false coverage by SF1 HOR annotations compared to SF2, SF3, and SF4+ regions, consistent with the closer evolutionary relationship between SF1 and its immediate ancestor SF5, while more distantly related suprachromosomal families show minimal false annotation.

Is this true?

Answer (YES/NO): NO